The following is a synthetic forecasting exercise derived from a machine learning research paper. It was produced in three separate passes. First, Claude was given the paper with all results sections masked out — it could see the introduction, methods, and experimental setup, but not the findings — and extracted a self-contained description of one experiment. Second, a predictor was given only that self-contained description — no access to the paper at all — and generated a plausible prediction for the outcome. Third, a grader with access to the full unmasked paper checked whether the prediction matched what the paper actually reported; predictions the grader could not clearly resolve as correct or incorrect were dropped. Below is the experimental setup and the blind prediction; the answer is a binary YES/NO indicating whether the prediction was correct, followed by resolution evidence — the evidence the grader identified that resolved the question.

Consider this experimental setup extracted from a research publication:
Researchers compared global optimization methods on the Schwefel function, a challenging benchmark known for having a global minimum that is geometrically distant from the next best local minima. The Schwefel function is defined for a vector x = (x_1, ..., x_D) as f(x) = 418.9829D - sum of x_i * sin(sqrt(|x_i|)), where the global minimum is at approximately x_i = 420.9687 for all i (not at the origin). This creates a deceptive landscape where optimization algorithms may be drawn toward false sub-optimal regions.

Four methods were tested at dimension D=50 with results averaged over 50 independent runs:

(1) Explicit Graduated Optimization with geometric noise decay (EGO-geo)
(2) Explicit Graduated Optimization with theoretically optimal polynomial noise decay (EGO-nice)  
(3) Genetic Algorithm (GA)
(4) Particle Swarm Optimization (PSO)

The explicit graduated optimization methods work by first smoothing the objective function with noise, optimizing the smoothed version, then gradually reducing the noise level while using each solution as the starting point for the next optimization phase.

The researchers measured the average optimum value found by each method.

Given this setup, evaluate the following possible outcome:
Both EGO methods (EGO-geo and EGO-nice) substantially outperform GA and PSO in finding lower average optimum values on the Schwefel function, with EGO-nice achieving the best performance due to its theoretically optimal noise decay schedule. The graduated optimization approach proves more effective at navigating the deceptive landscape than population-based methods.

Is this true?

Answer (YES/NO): NO